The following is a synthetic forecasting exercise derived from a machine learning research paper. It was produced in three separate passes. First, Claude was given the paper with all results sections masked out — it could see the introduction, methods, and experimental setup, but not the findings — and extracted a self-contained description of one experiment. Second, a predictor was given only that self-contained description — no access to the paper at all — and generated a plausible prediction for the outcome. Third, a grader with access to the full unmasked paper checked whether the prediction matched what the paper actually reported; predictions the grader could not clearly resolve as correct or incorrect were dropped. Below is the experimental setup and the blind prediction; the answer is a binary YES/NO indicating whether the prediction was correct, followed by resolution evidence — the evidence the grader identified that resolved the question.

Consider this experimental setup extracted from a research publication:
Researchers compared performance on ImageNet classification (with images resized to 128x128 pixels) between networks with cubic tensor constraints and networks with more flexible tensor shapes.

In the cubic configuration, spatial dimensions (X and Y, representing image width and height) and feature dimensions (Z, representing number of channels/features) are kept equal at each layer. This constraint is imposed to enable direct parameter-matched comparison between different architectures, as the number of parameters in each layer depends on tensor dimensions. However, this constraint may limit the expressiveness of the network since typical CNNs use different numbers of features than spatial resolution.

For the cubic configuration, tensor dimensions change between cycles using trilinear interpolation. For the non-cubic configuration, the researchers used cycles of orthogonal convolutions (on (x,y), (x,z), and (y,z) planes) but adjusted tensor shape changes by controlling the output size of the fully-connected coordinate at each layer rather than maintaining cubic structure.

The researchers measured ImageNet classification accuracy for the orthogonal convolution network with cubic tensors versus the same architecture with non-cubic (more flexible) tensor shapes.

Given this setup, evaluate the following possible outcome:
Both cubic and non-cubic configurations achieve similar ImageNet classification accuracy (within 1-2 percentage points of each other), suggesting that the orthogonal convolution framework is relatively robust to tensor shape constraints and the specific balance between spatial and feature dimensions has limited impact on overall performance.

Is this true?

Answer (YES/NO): NO